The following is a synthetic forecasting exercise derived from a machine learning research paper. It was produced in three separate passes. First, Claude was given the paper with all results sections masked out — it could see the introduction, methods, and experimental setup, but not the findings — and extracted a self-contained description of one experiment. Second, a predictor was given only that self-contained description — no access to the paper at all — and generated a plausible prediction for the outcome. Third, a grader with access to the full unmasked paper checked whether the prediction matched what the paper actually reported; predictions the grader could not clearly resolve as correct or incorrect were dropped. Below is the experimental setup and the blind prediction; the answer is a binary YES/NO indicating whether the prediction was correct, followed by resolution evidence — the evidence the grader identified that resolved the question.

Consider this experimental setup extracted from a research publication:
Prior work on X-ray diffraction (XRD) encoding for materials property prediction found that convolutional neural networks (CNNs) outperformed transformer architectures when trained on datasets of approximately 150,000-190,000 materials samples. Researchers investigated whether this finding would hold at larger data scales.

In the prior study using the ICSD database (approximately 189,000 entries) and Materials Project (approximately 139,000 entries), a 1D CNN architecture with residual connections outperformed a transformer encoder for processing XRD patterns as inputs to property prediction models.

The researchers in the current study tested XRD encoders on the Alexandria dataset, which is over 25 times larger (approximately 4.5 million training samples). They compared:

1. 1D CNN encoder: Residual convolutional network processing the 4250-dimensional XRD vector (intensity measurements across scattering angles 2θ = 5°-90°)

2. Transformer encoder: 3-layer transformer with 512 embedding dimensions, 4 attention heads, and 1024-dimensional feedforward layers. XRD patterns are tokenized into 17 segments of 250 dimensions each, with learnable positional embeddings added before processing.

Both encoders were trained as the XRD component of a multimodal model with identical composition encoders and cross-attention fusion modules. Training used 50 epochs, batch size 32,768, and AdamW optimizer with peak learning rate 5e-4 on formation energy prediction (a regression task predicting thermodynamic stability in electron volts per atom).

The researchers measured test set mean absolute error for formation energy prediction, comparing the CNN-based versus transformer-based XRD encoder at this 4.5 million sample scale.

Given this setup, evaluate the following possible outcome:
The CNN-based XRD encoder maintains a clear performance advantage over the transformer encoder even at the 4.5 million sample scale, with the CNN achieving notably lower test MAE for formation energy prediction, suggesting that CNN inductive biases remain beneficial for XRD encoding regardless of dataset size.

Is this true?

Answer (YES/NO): NO